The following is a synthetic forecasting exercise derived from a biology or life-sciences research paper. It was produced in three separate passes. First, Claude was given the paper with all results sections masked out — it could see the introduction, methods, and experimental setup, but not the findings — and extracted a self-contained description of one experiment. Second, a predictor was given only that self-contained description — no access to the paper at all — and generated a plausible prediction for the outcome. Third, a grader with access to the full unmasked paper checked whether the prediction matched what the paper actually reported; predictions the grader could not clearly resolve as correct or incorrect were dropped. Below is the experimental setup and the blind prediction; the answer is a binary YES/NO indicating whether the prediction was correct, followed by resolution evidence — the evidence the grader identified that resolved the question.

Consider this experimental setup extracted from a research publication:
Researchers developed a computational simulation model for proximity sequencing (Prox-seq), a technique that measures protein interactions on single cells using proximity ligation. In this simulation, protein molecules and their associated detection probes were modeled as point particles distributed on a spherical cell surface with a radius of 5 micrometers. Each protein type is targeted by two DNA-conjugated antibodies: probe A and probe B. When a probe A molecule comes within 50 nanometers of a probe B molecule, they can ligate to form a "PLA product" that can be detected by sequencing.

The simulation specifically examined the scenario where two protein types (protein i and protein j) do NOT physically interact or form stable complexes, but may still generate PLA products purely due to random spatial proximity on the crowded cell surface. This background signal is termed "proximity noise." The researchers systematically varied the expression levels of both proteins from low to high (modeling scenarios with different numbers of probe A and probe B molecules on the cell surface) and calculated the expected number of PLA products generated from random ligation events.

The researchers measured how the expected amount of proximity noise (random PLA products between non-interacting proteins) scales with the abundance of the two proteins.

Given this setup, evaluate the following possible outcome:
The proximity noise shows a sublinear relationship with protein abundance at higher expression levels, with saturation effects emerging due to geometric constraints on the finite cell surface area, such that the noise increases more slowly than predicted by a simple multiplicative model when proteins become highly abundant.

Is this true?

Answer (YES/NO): NO